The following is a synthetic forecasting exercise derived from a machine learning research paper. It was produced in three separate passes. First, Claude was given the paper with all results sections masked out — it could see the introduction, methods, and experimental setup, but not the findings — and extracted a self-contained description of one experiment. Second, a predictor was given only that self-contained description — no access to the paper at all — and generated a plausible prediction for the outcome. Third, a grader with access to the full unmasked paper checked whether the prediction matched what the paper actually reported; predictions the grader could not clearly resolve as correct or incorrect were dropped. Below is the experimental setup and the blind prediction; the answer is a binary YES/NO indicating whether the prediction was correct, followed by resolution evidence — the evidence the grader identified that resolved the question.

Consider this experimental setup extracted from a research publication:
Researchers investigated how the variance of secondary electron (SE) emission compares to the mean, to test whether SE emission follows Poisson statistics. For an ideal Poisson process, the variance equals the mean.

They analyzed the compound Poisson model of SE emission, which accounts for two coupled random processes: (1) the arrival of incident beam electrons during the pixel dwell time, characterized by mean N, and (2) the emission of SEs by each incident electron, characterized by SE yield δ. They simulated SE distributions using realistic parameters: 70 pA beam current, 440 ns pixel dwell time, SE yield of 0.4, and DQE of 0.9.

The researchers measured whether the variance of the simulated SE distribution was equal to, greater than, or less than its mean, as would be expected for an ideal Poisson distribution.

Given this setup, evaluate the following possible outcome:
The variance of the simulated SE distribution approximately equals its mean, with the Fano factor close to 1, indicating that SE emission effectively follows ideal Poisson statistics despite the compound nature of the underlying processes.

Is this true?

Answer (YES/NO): NO